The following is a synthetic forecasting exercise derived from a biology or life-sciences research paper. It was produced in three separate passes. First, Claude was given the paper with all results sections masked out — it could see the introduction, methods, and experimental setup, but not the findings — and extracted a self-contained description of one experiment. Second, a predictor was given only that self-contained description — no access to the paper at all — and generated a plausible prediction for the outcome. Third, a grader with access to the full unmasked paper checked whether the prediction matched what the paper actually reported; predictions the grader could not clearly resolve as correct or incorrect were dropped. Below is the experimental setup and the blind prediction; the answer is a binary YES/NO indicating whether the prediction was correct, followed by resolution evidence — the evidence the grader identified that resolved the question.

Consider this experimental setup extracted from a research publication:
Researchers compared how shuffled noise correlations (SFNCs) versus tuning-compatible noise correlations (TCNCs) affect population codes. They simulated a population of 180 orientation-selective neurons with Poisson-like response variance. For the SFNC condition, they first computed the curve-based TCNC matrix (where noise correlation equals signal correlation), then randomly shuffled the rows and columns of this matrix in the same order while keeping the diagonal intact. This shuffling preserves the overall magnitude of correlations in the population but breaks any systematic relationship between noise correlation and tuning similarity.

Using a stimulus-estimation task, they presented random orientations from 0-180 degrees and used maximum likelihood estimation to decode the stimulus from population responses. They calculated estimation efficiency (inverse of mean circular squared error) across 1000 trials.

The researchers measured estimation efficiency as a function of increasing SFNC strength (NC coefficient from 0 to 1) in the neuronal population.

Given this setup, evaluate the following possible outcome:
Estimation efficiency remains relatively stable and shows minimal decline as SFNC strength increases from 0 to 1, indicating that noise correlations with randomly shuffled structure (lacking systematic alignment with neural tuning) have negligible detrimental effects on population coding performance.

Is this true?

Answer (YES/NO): NO